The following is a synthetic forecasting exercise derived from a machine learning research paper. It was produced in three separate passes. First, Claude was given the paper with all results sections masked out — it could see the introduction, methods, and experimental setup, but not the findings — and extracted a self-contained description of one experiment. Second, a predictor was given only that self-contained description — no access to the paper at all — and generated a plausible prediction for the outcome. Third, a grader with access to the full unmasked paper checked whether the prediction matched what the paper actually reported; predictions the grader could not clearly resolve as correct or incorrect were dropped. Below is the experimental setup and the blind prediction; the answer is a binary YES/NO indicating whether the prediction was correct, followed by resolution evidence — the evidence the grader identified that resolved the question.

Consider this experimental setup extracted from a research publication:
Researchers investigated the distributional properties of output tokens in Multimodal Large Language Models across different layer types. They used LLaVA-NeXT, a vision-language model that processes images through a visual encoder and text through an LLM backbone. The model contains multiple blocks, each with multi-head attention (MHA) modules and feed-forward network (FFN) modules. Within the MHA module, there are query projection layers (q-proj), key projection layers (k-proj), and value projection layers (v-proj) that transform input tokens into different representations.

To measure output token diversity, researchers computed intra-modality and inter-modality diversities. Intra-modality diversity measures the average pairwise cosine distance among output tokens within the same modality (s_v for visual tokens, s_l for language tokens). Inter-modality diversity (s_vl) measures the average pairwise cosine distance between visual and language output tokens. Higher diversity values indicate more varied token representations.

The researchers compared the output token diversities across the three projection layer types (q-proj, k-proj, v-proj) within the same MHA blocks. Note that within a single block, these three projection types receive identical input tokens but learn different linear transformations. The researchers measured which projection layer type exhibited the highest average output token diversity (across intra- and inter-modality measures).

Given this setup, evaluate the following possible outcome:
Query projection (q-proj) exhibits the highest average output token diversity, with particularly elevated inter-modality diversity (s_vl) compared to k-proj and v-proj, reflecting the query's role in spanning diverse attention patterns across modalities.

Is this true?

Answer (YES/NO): NO